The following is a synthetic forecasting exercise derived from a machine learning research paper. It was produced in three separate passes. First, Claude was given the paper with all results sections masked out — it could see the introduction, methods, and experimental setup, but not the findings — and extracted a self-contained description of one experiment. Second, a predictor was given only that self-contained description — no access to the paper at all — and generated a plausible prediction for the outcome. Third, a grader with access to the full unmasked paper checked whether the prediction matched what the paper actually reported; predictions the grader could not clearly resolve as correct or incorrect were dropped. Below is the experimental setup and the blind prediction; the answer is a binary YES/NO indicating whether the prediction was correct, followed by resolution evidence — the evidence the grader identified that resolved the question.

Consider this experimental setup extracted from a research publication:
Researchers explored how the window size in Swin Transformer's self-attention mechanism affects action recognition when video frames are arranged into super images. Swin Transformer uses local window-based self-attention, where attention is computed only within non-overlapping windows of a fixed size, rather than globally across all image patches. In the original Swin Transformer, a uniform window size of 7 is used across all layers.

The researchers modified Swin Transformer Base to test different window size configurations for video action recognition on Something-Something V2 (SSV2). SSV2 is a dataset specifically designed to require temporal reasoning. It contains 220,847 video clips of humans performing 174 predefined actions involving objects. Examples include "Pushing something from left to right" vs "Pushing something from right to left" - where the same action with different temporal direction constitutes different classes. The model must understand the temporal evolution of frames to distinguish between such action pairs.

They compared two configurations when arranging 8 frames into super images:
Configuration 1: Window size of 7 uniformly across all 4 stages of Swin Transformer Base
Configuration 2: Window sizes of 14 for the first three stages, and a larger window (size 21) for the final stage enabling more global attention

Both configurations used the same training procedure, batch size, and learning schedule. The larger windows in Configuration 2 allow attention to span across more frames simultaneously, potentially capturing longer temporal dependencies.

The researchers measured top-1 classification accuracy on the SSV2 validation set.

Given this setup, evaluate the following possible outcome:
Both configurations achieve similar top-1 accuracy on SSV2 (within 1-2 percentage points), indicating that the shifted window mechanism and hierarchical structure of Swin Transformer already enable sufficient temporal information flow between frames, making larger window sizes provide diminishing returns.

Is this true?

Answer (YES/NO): NO